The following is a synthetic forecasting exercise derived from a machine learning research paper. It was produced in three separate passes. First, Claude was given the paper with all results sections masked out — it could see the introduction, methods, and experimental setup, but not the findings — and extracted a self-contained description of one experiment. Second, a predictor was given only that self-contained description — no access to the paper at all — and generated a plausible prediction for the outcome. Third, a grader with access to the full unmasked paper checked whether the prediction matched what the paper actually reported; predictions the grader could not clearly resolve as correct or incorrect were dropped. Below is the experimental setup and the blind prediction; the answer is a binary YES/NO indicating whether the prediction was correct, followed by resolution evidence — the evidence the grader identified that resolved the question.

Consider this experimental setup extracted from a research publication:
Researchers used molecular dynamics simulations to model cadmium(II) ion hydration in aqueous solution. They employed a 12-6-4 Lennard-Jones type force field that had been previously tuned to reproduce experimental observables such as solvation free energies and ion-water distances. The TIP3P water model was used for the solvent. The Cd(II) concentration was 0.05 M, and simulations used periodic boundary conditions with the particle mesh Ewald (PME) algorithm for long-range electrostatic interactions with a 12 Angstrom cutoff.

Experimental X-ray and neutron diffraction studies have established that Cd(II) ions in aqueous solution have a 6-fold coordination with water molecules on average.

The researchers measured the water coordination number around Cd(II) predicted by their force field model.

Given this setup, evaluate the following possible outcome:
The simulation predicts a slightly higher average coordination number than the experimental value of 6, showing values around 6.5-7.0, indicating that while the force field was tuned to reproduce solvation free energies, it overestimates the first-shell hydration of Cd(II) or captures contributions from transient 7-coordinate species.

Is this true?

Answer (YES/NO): NO